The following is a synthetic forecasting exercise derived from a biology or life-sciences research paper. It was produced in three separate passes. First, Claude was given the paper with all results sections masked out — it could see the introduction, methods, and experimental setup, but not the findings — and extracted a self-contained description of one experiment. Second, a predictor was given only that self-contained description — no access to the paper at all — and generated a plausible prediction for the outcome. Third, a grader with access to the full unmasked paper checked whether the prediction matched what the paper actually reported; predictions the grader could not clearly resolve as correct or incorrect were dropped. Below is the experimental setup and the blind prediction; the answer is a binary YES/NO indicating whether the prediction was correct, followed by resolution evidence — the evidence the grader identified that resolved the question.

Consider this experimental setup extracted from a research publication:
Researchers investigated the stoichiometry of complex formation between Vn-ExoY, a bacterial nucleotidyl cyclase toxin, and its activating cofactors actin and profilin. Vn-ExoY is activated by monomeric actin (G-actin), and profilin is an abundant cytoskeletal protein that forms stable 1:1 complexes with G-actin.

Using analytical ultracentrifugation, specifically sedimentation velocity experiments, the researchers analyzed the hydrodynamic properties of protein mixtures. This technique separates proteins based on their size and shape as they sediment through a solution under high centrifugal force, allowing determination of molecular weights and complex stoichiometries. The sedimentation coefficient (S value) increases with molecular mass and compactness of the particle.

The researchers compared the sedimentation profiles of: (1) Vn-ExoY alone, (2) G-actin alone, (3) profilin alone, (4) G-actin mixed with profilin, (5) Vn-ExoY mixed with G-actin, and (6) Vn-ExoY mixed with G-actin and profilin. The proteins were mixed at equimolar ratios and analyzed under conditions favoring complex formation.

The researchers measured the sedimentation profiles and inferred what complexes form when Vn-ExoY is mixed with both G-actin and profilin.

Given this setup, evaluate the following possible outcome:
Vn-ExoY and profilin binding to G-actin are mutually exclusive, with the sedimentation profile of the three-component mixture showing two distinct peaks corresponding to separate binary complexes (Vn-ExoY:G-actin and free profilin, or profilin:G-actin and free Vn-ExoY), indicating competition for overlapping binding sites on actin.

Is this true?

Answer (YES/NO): NO